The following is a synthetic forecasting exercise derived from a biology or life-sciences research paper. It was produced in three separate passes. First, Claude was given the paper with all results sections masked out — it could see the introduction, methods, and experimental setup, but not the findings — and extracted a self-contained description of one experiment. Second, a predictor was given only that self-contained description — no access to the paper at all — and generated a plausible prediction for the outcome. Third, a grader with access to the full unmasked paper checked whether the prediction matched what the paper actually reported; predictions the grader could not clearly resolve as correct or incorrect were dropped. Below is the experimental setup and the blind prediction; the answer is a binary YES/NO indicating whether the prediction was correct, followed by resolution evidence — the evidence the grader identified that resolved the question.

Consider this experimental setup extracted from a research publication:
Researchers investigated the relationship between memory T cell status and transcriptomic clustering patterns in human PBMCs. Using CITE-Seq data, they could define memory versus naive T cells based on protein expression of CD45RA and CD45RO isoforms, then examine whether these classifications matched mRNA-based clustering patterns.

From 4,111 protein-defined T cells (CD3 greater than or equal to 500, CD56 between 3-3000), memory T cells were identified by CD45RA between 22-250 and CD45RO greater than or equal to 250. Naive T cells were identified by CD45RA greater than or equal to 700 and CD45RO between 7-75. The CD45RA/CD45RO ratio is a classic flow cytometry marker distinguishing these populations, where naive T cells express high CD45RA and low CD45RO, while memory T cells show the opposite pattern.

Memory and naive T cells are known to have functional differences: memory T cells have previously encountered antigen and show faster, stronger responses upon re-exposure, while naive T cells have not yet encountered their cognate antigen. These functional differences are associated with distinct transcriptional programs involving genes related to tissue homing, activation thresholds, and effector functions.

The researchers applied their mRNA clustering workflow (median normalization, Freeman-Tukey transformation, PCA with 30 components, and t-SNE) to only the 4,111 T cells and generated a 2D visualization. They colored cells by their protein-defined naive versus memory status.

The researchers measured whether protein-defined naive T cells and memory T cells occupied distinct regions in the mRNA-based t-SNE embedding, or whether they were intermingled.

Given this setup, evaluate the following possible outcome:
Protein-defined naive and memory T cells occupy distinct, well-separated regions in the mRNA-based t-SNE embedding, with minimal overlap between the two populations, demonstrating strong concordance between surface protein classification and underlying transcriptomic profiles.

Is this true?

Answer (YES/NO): NO